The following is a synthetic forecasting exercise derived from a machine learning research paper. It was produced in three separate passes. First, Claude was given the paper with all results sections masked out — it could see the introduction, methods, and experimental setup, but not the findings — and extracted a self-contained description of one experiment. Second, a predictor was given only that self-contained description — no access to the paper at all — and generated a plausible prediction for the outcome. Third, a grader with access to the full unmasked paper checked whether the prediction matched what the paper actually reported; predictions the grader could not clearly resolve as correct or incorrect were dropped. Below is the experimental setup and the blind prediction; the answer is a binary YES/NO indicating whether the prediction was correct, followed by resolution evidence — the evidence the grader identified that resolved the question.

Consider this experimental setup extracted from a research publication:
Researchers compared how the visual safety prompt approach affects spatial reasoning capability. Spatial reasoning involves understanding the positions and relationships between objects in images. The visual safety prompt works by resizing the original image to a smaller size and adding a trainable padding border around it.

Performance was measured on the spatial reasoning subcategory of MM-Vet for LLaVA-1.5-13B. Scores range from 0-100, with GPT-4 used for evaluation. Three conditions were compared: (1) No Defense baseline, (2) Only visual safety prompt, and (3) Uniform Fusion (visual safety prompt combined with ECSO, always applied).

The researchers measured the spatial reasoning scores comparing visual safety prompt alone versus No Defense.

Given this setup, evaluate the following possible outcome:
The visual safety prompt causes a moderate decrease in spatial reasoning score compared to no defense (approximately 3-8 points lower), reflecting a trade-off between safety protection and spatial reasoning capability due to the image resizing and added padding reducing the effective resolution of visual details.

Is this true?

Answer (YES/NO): NO